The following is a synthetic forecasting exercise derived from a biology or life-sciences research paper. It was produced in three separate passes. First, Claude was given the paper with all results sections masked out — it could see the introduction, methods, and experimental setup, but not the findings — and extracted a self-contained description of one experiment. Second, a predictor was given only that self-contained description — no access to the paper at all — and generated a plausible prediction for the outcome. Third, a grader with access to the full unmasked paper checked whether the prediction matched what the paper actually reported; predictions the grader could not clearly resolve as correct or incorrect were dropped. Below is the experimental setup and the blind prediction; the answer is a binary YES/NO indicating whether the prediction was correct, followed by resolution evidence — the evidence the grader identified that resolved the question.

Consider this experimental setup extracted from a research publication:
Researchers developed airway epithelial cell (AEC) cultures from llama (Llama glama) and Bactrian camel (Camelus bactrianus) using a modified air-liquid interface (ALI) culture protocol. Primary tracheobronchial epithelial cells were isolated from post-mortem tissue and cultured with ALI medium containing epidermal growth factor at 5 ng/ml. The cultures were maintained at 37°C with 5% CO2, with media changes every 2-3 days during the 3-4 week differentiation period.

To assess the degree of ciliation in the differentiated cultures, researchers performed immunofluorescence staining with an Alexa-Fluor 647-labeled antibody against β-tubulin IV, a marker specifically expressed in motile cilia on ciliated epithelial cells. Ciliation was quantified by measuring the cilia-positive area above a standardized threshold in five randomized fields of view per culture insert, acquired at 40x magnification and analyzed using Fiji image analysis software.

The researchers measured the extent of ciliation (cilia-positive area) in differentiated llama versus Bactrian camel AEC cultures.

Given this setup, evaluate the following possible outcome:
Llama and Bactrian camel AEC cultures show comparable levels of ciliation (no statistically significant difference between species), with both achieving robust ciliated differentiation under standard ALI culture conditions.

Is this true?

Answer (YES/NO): NO